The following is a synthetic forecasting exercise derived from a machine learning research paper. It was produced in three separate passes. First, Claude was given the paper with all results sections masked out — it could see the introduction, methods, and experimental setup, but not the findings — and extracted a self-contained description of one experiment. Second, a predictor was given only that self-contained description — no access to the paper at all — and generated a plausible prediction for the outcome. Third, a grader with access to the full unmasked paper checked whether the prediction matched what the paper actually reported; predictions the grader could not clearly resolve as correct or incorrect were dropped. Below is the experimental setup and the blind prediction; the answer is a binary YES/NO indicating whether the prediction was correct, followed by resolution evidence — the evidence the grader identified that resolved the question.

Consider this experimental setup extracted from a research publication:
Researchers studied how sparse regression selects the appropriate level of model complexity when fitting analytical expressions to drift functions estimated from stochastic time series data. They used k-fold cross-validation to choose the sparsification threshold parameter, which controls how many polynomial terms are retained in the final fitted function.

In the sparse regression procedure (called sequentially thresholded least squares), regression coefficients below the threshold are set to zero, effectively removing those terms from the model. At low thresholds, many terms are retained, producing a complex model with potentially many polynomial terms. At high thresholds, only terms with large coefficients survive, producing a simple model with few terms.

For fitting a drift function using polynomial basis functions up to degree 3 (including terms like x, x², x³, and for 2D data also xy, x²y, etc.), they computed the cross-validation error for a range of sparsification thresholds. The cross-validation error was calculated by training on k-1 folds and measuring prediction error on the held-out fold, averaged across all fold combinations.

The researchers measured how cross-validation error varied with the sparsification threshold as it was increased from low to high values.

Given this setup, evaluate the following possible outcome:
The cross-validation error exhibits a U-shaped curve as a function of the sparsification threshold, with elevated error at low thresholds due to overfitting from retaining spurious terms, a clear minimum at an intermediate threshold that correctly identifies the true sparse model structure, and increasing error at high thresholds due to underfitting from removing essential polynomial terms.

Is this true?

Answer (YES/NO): NO